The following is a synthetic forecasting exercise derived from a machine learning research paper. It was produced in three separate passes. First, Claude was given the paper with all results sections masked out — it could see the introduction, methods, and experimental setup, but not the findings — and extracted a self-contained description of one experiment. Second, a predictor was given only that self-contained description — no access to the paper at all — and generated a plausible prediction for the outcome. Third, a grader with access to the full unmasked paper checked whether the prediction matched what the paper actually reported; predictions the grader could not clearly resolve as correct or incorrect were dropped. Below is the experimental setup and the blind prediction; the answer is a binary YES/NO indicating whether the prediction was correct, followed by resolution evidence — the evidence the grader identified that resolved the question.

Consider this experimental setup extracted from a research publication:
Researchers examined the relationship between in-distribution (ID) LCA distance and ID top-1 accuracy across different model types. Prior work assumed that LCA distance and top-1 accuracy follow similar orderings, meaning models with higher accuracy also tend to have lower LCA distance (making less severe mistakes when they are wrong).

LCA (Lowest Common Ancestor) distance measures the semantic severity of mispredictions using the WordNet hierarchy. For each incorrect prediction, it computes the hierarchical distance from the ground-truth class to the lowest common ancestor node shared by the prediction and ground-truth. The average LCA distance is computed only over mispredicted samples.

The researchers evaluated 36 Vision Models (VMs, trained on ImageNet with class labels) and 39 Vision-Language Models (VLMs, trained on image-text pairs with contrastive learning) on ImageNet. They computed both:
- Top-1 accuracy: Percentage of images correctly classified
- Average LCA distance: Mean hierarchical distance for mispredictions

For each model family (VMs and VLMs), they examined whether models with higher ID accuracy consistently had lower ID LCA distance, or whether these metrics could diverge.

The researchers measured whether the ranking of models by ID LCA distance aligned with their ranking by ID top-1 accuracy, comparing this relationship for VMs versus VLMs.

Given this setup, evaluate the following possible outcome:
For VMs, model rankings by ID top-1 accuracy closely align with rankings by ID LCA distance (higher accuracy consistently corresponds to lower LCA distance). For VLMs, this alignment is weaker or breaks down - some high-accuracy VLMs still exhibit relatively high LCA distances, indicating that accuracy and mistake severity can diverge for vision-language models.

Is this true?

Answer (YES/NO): NO